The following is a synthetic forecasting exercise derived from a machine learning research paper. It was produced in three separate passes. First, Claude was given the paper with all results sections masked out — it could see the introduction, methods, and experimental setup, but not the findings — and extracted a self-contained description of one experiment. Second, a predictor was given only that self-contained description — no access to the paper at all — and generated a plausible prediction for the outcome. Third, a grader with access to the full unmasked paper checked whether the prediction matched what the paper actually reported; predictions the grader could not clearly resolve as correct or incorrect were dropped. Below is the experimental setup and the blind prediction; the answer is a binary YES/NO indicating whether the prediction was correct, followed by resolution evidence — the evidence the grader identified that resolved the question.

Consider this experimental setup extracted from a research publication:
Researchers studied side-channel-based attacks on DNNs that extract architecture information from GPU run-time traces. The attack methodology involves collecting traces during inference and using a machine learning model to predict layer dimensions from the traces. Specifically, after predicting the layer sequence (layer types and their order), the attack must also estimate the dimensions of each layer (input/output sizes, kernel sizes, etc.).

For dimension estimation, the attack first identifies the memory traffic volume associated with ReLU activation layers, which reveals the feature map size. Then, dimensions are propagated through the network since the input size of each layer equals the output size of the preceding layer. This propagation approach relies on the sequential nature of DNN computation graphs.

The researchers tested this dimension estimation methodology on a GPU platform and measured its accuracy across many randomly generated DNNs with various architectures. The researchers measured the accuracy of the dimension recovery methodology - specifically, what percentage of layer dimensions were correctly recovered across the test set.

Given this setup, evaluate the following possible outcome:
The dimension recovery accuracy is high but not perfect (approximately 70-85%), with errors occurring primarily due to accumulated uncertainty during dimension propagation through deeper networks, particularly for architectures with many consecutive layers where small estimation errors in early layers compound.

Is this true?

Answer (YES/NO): NO